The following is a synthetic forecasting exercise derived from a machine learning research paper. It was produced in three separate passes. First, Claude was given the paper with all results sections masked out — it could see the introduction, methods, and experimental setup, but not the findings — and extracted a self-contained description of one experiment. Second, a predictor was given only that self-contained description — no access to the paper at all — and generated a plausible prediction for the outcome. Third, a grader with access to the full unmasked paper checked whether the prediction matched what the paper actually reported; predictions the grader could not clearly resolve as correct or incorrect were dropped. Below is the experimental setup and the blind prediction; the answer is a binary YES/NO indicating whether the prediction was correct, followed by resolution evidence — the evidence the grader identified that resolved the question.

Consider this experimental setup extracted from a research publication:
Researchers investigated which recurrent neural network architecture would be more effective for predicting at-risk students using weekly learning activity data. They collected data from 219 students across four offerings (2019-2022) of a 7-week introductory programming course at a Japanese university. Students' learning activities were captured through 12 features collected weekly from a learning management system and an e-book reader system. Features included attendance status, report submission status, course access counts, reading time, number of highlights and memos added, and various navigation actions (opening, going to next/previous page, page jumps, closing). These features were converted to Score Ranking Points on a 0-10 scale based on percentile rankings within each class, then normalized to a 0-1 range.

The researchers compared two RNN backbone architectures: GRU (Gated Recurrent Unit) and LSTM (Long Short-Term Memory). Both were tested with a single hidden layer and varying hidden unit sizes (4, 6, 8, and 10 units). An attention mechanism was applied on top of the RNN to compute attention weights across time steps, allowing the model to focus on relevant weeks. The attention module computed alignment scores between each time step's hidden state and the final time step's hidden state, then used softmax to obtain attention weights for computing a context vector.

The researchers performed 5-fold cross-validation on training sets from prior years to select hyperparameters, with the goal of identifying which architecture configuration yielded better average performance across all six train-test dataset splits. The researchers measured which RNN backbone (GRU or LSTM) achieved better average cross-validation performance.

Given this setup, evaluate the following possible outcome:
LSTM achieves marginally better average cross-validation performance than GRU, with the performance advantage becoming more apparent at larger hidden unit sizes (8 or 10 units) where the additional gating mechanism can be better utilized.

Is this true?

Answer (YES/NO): NO